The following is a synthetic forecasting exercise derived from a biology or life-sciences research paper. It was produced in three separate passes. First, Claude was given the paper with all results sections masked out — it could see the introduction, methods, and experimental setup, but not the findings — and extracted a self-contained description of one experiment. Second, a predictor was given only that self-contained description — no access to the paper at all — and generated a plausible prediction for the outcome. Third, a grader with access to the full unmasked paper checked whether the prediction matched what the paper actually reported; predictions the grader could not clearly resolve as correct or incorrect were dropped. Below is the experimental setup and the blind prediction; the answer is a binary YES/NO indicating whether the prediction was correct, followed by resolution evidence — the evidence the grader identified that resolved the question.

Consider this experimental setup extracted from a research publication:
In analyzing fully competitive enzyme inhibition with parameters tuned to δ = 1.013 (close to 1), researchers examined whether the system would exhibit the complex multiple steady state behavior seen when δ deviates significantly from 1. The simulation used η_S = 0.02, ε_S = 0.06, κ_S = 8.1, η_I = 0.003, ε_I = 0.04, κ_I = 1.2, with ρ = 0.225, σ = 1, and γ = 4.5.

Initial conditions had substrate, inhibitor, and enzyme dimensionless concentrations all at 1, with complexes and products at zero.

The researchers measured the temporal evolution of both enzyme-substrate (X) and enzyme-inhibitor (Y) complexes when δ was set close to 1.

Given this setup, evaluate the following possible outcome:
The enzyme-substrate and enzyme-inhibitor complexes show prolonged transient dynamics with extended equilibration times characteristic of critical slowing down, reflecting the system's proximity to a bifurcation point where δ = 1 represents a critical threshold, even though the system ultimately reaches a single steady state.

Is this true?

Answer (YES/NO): NO